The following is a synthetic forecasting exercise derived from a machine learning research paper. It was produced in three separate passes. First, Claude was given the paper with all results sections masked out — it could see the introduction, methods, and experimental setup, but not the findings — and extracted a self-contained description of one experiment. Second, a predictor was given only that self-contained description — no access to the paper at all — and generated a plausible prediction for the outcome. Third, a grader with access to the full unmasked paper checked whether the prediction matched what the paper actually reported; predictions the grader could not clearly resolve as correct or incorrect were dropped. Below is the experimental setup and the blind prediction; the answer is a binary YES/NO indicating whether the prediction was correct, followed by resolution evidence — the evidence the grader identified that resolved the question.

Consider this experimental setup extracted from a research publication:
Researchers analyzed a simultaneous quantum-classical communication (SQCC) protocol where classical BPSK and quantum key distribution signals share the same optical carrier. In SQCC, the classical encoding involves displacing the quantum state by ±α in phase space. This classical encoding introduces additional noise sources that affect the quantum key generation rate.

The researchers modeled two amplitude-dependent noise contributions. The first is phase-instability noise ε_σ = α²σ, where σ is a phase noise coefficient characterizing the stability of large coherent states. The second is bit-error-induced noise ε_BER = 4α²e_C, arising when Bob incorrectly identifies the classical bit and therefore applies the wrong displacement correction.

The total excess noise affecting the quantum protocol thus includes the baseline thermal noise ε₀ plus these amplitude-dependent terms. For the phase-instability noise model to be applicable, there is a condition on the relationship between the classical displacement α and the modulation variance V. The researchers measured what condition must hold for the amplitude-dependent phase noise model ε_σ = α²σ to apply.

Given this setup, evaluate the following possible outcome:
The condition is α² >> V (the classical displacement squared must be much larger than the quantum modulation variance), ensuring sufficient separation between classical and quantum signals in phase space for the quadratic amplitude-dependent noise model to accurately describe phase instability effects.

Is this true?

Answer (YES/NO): NO